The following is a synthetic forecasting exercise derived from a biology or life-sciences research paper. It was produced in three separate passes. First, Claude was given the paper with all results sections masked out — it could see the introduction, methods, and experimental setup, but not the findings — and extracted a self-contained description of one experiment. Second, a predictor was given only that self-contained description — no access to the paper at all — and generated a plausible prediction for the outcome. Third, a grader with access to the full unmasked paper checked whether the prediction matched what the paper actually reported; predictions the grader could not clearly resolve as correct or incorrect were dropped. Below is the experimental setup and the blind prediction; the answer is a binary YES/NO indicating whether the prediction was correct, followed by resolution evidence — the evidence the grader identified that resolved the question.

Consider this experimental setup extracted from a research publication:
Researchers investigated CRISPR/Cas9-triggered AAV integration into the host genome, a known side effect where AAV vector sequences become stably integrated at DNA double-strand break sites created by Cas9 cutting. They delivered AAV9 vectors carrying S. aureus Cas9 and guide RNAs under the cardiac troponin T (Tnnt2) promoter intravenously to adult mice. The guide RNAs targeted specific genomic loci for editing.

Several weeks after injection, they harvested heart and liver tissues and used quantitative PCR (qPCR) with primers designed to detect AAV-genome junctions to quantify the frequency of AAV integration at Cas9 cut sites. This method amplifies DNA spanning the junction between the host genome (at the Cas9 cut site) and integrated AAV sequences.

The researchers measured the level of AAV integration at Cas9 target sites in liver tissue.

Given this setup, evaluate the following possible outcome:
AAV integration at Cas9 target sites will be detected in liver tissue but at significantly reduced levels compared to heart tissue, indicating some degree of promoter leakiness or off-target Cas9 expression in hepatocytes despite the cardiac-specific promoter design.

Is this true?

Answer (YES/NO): NO